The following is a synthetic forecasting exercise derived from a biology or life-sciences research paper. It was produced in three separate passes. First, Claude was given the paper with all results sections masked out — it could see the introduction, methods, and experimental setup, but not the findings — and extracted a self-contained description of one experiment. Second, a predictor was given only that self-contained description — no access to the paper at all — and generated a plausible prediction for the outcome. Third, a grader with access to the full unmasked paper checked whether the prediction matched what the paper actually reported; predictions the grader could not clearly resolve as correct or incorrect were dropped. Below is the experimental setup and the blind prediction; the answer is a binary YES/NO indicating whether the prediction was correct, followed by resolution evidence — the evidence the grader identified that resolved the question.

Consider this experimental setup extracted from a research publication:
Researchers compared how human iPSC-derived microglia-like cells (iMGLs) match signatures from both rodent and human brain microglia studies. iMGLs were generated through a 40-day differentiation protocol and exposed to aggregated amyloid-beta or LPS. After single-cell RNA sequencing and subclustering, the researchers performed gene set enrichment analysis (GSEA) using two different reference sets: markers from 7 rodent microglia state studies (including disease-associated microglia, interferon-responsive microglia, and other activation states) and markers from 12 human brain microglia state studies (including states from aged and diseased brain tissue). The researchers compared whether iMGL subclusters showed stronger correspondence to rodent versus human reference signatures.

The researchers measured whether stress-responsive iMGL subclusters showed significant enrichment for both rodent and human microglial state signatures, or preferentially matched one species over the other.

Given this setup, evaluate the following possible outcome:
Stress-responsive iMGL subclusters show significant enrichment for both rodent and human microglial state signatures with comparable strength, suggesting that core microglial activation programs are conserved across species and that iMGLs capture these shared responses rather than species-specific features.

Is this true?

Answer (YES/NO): YES